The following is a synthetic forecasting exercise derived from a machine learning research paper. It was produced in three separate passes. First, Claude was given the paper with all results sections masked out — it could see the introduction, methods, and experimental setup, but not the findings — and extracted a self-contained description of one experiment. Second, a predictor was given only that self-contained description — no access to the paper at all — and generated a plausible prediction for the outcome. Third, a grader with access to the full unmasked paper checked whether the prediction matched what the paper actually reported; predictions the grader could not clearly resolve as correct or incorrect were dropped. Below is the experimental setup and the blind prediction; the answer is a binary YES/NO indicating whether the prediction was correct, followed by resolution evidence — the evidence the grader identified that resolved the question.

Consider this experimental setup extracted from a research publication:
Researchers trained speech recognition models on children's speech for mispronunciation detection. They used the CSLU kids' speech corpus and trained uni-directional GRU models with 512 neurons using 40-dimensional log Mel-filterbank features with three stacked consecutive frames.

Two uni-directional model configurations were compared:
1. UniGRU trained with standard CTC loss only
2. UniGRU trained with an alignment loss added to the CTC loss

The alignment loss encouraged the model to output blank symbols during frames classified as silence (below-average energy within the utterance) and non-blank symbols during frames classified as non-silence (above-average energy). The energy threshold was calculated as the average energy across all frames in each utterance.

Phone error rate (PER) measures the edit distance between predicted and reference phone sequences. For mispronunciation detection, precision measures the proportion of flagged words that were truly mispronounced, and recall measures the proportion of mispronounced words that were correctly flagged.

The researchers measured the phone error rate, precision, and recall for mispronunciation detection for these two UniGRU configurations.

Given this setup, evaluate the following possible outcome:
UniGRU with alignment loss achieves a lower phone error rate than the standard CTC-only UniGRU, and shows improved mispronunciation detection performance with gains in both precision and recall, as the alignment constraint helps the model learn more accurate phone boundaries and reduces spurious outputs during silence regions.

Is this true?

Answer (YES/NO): NO